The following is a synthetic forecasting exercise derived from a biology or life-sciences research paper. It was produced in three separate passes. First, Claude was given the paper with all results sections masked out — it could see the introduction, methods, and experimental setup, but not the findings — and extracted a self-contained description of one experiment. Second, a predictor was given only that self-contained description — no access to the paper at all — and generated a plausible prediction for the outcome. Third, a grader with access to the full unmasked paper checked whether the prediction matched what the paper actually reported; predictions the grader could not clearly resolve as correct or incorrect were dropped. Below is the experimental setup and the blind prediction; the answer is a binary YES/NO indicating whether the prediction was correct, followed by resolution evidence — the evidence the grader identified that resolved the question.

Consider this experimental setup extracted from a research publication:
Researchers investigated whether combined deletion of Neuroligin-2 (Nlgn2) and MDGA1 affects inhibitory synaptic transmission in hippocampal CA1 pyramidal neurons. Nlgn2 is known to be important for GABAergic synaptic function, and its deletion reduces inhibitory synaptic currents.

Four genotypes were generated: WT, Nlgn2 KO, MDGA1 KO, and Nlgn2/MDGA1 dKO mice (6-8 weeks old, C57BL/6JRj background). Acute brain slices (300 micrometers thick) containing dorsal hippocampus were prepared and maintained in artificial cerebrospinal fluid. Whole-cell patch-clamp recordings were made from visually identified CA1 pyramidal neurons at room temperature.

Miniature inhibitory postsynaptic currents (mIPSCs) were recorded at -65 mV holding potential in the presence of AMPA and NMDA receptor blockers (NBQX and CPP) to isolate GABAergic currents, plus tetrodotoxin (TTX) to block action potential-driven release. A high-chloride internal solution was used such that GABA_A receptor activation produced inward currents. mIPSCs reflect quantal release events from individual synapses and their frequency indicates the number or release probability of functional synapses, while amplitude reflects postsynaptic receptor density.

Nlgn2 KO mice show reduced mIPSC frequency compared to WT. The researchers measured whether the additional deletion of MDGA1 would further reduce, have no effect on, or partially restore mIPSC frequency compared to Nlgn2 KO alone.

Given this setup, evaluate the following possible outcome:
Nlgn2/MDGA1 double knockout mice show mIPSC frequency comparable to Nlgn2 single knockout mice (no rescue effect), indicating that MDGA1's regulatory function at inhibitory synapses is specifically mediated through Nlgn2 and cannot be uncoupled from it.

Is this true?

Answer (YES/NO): NO